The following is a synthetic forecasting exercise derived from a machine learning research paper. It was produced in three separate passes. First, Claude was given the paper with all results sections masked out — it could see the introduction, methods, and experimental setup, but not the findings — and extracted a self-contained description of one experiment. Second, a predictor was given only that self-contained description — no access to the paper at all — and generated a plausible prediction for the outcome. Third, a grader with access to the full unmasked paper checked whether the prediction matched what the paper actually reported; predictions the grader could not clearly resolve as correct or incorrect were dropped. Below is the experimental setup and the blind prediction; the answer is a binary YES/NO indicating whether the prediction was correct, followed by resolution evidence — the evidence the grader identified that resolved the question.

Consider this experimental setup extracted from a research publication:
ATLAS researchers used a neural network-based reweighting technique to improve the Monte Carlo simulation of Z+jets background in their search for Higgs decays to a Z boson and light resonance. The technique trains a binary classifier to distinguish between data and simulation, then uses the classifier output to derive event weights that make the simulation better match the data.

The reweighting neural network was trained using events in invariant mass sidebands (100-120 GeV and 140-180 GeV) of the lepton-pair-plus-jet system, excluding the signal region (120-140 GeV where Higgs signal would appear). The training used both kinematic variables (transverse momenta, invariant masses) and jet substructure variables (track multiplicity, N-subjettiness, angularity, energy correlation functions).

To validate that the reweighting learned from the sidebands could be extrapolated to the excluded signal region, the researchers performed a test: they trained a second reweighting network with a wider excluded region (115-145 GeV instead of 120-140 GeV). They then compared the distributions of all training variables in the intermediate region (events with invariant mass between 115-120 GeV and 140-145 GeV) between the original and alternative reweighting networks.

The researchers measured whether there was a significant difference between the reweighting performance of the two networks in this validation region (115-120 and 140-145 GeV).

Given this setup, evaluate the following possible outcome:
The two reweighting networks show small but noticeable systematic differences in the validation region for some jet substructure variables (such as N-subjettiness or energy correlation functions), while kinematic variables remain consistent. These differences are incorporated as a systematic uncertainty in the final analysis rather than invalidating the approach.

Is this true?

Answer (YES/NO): NO